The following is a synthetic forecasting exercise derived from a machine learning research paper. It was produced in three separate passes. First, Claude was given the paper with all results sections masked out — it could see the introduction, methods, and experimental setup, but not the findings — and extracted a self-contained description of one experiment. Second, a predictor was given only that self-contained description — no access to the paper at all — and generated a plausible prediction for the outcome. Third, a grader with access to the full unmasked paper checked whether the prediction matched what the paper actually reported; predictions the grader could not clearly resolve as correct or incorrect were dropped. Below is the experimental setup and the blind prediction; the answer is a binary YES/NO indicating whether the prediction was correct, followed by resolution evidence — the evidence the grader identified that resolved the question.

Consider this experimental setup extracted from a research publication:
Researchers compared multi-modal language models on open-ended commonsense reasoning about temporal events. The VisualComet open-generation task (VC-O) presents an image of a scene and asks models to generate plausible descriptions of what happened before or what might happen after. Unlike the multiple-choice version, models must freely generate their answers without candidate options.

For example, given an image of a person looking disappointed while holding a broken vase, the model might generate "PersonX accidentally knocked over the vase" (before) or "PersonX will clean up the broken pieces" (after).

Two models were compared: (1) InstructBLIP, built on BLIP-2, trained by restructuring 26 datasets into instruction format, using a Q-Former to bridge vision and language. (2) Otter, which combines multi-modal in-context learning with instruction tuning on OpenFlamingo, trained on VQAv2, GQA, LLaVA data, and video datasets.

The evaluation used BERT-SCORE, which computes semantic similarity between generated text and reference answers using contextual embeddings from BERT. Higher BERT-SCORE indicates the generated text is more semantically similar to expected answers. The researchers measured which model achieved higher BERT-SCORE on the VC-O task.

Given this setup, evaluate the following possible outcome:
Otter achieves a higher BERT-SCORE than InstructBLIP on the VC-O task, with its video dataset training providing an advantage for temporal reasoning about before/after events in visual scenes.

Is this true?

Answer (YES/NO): NO